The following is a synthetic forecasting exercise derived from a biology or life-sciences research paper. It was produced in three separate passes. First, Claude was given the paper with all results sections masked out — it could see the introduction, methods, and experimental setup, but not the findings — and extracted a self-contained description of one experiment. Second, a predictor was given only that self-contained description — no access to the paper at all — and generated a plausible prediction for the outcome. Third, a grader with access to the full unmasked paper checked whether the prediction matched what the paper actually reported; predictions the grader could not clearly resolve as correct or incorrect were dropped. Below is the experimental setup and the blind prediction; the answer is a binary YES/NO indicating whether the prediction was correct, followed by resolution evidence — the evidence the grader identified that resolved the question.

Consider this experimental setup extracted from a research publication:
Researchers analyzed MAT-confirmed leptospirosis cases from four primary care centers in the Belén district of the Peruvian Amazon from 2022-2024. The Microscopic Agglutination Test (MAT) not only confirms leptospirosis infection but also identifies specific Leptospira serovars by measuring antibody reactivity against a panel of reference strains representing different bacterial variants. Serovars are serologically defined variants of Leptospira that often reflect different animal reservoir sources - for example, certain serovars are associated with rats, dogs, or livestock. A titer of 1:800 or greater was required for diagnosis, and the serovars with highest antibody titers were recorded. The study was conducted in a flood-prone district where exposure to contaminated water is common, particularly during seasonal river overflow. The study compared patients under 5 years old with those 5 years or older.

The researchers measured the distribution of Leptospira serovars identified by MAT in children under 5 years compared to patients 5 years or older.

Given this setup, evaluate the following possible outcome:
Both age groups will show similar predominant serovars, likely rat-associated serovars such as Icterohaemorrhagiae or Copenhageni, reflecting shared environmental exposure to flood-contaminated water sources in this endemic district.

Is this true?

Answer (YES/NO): NO